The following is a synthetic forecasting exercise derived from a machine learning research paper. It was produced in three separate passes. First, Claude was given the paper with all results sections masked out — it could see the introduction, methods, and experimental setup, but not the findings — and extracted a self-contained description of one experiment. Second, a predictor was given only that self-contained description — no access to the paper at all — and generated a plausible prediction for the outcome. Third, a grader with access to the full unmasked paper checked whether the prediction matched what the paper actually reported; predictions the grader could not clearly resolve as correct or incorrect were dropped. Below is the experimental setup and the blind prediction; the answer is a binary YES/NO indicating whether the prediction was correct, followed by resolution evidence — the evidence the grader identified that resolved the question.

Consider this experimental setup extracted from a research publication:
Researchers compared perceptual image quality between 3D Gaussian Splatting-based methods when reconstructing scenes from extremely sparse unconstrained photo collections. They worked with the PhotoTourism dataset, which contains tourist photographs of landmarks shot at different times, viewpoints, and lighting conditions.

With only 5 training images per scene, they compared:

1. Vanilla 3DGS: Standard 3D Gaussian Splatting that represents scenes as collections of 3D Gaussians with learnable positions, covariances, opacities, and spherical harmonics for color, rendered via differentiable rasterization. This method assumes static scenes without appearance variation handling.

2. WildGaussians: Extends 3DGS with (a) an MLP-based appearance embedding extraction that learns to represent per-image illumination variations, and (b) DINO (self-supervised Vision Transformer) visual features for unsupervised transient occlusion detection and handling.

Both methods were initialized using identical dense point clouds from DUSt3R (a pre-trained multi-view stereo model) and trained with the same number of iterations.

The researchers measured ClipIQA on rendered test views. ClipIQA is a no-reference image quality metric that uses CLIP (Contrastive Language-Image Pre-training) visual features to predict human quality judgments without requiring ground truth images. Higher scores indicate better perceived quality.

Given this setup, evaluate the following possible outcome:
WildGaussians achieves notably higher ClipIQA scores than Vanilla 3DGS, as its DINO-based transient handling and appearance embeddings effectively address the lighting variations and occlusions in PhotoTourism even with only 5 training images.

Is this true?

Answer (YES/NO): NO